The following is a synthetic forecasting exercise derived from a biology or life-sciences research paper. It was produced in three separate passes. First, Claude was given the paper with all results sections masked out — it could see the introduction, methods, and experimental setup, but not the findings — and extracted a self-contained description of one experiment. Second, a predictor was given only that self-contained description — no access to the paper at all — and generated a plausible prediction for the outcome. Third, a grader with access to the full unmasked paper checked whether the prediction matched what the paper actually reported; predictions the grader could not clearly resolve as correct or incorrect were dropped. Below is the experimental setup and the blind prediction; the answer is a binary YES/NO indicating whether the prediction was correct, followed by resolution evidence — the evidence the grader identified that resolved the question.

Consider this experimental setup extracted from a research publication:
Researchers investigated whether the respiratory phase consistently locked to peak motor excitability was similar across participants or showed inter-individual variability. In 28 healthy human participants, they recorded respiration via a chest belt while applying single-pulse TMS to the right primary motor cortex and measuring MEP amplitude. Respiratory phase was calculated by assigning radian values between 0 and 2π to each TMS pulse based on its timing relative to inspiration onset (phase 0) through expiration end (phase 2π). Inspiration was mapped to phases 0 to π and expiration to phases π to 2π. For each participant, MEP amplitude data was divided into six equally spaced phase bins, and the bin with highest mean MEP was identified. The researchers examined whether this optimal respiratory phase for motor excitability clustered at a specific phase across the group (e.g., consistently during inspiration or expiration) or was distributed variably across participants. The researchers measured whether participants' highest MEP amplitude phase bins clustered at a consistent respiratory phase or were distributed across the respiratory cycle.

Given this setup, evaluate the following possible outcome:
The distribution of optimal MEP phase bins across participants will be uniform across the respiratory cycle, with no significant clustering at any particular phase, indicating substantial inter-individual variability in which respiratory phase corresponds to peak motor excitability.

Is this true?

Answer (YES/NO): NO